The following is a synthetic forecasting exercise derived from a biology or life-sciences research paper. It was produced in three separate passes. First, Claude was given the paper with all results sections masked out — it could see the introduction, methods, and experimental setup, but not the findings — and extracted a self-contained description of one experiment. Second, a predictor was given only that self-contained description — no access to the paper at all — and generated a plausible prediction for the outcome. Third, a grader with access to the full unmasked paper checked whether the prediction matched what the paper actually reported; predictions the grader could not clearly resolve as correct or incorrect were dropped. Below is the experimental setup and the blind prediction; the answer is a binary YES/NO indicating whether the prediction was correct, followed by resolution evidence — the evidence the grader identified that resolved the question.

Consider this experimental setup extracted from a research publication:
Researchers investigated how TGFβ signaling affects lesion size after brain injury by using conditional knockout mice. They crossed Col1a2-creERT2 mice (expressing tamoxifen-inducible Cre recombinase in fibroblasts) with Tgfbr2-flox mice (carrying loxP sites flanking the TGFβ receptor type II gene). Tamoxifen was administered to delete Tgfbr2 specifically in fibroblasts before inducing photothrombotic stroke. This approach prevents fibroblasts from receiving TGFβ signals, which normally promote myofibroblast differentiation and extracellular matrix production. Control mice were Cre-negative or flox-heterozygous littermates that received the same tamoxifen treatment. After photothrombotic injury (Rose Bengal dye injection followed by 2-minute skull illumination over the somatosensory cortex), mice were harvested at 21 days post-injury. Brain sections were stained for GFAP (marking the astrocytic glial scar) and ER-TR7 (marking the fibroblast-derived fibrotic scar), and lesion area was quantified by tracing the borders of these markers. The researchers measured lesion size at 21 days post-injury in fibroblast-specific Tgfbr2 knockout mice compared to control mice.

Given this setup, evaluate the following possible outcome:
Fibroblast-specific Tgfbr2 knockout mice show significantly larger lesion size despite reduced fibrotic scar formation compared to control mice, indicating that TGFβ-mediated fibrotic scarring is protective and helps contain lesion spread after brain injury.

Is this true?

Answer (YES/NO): YES